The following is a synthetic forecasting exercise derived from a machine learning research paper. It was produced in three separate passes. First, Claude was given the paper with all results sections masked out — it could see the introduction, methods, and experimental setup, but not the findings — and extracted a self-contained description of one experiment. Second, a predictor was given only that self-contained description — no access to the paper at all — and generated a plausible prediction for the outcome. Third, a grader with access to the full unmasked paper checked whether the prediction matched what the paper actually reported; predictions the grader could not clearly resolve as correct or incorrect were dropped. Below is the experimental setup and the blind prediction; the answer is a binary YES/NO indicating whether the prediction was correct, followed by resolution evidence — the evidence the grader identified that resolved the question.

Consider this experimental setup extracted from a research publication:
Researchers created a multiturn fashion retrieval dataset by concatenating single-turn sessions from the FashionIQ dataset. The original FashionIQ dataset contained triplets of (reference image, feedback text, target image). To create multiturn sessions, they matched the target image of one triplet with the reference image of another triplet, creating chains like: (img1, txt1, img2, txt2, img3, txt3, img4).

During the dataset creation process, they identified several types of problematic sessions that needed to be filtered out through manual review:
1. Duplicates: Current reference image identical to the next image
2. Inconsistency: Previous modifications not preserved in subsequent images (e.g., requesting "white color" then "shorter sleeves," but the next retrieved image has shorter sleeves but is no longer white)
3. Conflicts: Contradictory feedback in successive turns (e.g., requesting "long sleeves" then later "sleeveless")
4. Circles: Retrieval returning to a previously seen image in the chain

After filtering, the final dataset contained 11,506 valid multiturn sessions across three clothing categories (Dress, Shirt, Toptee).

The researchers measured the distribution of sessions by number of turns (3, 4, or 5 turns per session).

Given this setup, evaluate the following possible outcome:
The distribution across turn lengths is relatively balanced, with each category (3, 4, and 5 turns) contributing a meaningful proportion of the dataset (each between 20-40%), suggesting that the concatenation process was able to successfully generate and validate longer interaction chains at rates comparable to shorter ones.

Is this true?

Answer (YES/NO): NO